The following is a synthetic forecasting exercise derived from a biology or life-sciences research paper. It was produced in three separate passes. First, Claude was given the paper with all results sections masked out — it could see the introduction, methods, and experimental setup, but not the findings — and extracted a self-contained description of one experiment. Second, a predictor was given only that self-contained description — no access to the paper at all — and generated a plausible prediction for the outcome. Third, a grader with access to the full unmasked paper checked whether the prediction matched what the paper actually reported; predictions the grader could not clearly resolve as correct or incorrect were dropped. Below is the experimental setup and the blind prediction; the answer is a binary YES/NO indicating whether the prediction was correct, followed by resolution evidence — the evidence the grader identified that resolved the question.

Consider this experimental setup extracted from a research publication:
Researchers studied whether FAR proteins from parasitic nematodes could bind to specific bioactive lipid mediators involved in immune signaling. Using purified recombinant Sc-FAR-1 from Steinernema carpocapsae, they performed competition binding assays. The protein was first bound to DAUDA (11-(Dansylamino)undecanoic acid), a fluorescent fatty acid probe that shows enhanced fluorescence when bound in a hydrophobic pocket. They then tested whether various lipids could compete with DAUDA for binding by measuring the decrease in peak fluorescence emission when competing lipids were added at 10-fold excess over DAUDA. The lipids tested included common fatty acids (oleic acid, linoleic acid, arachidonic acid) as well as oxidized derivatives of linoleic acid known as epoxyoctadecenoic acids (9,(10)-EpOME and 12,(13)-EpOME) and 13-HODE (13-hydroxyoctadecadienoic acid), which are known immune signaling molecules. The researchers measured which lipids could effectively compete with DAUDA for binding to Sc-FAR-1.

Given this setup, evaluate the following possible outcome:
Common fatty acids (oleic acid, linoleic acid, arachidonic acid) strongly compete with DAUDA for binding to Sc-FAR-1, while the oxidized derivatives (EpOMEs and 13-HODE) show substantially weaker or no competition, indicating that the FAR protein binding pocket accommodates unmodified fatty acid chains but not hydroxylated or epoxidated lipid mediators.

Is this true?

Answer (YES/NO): NO